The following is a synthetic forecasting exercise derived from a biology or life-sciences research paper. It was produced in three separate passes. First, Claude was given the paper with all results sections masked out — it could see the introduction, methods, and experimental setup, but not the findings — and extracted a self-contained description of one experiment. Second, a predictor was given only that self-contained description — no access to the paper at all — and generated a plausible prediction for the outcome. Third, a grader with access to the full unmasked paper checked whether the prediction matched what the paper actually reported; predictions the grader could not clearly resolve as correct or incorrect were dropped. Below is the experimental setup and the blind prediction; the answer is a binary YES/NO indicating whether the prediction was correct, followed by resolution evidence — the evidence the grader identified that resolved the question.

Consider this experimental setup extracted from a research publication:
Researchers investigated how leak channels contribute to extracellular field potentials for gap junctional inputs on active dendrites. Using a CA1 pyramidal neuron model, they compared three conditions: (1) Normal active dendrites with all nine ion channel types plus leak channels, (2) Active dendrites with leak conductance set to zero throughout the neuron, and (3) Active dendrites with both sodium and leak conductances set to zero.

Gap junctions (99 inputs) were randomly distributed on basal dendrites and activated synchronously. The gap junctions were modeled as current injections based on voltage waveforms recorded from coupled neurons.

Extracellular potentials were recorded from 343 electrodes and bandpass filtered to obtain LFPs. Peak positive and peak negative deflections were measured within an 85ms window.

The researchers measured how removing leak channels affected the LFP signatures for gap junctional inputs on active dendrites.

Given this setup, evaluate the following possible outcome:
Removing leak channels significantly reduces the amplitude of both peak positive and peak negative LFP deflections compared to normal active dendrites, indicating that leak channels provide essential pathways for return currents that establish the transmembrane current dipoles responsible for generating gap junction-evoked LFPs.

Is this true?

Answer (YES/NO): NO